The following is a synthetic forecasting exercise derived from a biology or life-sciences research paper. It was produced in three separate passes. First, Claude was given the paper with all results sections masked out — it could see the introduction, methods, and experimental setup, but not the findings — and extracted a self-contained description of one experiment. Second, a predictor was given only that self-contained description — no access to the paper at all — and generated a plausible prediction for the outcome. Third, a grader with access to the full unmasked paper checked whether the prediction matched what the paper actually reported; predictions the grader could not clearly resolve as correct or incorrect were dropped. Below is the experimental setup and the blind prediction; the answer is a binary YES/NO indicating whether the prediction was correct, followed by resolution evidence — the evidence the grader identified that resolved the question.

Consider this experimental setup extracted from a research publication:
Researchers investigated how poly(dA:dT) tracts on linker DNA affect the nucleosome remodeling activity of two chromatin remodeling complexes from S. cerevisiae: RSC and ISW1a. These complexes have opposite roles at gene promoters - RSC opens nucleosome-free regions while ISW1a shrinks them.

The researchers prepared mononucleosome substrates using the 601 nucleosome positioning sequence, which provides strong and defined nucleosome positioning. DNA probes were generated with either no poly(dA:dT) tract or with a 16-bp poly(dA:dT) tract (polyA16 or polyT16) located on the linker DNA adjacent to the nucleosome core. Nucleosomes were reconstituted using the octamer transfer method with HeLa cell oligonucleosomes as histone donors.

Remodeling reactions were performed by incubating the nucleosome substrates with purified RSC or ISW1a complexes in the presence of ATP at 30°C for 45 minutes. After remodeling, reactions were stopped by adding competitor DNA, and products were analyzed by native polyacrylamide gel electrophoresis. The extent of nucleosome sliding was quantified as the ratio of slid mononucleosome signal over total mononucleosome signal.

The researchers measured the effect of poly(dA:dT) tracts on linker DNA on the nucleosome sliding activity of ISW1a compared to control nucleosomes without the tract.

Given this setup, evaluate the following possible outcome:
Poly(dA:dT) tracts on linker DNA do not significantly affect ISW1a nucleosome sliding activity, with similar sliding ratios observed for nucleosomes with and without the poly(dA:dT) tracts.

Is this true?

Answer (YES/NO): NO